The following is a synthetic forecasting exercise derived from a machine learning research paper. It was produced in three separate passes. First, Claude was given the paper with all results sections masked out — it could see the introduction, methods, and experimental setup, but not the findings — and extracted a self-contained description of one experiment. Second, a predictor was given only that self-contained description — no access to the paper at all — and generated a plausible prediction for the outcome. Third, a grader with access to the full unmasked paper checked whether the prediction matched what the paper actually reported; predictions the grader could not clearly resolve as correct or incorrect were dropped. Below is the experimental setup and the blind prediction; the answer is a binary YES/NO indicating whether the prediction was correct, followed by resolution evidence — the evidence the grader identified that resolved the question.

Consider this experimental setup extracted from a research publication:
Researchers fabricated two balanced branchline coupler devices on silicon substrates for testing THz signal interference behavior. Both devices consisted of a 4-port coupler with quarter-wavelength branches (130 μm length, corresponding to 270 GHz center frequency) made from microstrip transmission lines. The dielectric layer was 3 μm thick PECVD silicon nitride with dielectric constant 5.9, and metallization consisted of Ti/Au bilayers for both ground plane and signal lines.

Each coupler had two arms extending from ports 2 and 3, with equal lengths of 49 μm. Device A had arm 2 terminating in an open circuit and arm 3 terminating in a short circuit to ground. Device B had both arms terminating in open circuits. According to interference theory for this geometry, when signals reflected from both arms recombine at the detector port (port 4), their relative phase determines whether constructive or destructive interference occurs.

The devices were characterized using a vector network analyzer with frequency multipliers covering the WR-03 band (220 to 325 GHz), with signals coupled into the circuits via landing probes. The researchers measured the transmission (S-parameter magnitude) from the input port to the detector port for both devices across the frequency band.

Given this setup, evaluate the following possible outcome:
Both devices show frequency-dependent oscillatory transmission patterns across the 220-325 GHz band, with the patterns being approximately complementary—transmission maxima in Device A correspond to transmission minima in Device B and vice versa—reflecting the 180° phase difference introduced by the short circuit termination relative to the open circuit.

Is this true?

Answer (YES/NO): NO